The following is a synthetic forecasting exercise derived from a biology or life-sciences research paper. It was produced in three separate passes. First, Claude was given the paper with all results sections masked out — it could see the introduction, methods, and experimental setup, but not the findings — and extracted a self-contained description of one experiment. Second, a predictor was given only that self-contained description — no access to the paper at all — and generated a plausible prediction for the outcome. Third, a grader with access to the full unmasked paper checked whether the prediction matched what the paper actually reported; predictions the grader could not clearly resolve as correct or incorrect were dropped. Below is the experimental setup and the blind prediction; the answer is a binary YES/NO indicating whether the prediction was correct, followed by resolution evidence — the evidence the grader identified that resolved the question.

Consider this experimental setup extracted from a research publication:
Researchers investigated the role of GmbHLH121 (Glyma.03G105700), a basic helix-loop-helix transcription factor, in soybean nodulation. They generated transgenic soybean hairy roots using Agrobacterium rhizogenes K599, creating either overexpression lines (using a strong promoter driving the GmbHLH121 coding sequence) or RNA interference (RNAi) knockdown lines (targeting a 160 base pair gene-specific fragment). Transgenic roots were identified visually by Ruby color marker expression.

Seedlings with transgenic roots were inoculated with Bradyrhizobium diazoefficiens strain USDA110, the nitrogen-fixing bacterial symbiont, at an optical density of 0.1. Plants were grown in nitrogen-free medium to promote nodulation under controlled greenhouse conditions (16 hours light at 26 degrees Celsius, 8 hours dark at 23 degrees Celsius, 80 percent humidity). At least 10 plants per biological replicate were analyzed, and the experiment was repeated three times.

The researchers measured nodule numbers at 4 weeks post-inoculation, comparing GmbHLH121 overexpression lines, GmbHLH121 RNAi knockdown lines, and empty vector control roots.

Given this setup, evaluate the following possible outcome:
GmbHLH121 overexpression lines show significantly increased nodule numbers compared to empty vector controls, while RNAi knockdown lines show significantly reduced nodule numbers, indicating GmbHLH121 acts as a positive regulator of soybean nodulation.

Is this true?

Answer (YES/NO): NO